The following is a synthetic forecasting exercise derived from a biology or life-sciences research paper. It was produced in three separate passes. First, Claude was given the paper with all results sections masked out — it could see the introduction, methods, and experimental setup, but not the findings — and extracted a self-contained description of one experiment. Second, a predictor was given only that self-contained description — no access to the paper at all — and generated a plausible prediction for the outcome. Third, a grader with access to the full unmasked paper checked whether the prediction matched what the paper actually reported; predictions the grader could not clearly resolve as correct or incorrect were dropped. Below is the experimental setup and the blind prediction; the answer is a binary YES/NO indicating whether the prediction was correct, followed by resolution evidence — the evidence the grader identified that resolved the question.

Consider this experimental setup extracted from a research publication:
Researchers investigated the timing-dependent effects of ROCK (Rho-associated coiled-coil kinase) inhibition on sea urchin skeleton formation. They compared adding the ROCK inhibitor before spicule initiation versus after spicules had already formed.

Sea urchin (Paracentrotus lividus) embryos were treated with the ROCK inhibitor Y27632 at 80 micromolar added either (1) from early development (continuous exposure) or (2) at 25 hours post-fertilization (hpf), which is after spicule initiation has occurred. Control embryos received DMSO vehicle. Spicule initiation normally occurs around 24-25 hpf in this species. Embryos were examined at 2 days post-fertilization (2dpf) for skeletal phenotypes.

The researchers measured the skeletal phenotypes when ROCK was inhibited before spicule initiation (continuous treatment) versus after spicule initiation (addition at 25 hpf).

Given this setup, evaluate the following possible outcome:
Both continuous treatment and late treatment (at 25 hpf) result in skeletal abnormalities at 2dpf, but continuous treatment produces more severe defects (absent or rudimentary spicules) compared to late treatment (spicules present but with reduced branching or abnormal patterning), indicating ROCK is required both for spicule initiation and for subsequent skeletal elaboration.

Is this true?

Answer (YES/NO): YES